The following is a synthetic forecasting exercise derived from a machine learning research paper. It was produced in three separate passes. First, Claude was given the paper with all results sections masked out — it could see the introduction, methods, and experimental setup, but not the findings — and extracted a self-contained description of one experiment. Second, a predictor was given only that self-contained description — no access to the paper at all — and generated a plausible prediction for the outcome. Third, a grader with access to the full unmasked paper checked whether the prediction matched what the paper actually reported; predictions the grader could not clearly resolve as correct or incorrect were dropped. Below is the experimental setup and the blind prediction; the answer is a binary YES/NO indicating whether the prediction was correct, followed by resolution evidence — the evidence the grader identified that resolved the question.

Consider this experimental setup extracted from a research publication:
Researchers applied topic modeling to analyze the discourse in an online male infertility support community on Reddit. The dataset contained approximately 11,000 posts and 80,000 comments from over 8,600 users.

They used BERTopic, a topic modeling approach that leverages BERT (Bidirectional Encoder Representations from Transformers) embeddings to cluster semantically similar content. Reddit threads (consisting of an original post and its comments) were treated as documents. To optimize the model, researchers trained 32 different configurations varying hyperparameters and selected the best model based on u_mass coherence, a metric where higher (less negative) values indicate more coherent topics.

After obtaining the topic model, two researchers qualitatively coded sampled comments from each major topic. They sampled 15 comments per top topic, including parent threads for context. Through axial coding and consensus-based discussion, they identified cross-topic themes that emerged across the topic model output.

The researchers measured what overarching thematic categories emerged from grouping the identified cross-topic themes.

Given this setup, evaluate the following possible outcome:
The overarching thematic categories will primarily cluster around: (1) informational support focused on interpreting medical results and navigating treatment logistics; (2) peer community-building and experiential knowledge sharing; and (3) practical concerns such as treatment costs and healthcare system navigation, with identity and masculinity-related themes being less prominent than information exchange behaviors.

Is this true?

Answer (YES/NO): NO